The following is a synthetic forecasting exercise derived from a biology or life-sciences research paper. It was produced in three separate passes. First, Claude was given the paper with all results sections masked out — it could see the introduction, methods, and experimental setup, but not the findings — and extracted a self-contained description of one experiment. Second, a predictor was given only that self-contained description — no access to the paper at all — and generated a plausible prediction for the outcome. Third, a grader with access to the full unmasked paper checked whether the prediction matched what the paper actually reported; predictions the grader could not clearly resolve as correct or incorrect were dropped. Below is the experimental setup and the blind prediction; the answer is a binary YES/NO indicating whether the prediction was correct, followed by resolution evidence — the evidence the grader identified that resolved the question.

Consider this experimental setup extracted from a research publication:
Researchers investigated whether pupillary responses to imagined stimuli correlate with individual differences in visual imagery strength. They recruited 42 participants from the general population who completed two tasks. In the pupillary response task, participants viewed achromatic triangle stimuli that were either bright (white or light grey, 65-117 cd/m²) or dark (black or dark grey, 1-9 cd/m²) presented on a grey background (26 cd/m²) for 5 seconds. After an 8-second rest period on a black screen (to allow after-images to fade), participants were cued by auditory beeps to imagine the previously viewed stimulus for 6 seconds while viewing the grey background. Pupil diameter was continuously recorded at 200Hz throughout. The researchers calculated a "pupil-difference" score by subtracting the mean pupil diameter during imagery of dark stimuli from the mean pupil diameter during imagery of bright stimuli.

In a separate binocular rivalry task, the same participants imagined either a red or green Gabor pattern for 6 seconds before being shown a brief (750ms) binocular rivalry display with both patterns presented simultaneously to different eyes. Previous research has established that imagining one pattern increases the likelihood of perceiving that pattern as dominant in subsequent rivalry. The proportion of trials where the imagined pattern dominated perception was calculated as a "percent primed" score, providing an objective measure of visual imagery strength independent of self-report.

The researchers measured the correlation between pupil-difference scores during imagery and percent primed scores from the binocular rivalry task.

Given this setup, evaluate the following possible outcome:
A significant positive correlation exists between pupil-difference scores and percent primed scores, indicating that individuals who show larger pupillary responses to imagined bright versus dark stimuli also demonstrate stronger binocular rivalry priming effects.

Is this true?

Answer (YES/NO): YES